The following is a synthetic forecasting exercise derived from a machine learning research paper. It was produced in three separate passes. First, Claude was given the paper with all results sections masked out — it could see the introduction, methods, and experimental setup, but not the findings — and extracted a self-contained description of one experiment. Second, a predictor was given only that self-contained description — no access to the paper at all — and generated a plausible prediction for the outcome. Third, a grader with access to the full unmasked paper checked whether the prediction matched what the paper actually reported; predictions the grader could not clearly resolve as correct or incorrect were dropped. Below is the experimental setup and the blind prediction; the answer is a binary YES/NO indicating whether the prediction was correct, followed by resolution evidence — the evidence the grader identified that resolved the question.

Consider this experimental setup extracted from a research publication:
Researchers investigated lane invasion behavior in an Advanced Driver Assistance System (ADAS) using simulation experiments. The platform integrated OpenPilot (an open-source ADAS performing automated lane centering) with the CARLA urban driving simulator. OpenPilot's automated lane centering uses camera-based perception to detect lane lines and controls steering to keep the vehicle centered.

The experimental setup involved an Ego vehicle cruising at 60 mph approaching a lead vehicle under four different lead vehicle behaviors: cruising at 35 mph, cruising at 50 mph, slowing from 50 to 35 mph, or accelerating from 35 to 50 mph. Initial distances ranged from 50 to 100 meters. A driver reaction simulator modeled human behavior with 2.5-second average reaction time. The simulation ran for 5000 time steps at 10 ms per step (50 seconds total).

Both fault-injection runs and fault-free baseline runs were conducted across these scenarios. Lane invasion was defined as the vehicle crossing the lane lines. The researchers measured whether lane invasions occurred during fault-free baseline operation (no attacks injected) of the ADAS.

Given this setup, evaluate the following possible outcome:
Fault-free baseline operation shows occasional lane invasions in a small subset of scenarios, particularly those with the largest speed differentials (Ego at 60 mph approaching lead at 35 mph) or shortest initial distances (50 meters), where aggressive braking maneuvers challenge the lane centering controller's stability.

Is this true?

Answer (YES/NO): NO